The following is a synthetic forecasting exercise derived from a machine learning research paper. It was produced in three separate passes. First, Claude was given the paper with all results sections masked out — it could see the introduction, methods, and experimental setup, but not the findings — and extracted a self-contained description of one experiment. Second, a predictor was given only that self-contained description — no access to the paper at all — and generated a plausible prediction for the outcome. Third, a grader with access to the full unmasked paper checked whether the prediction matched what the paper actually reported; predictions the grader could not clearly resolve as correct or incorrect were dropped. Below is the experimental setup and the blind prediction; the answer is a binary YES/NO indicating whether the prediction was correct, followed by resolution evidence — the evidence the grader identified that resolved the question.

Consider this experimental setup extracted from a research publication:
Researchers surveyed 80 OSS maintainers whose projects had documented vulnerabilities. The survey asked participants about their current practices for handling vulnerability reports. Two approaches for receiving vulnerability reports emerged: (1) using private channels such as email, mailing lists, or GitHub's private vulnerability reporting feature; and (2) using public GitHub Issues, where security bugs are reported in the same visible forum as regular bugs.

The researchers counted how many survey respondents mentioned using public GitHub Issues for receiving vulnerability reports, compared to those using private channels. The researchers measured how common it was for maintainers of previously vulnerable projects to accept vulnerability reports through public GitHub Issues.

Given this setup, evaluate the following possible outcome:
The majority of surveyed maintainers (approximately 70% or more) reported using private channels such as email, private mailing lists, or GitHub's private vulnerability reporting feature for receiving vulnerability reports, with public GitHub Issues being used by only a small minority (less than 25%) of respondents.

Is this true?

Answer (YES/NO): NO